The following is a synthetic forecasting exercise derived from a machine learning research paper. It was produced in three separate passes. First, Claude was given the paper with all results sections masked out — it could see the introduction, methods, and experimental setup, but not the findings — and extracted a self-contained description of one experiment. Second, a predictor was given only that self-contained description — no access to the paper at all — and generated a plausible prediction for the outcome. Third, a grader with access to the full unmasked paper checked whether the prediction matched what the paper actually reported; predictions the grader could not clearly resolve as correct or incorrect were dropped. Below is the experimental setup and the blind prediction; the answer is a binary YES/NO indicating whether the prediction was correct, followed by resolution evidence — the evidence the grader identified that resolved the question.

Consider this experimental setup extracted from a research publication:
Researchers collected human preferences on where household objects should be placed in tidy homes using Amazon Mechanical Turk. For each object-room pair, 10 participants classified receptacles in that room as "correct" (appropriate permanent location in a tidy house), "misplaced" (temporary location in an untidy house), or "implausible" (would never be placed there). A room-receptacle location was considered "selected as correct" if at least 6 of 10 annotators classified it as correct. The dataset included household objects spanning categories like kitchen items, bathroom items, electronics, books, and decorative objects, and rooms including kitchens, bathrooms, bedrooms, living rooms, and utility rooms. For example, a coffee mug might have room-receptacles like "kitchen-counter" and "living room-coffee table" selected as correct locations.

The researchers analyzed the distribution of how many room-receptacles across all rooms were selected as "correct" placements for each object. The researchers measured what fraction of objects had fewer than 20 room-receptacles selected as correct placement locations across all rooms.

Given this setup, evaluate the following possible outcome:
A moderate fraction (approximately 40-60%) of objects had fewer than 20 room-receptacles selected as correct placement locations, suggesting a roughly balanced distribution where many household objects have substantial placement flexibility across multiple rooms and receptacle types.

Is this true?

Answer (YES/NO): NO